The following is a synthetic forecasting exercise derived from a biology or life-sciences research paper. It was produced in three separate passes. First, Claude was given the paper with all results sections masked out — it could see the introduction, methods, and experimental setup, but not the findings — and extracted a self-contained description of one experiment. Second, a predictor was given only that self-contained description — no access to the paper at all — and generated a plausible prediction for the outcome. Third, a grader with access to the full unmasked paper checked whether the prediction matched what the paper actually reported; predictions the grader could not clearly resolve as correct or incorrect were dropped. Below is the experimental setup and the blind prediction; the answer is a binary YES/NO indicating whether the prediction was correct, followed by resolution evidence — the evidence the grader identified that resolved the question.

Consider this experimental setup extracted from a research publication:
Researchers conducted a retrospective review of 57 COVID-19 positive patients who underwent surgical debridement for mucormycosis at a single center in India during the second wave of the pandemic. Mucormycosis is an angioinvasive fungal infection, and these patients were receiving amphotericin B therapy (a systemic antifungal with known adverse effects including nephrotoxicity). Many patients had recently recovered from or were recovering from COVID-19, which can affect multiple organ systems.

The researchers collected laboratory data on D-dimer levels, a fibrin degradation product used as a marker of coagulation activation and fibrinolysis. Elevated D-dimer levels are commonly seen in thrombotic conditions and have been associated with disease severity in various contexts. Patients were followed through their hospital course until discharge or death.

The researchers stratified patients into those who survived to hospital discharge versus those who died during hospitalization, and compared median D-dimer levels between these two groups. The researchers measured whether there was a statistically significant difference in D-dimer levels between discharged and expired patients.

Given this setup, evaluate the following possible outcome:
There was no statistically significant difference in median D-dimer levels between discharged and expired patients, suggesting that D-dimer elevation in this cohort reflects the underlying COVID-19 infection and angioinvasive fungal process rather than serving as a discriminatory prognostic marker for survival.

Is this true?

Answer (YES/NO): NO